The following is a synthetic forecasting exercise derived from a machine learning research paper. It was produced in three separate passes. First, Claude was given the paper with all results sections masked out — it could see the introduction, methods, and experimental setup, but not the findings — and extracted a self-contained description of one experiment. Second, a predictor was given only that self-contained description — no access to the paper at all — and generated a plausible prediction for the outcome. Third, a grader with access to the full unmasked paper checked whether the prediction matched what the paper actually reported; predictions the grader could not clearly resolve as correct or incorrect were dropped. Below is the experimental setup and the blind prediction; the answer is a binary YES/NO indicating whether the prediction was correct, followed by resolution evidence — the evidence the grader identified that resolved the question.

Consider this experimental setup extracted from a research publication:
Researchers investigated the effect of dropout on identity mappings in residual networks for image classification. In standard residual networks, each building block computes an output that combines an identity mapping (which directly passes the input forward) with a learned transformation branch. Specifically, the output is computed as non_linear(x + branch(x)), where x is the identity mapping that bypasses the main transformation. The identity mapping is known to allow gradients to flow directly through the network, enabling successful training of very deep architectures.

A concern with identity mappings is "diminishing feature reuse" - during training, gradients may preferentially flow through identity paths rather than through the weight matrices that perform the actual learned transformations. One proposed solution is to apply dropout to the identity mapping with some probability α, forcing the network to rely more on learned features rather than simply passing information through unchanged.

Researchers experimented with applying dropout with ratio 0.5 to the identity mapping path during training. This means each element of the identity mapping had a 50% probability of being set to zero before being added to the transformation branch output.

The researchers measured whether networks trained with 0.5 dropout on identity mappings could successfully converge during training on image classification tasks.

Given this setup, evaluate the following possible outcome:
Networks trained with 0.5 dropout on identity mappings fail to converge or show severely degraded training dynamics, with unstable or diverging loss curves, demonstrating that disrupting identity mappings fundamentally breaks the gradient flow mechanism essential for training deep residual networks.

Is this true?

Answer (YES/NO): NO